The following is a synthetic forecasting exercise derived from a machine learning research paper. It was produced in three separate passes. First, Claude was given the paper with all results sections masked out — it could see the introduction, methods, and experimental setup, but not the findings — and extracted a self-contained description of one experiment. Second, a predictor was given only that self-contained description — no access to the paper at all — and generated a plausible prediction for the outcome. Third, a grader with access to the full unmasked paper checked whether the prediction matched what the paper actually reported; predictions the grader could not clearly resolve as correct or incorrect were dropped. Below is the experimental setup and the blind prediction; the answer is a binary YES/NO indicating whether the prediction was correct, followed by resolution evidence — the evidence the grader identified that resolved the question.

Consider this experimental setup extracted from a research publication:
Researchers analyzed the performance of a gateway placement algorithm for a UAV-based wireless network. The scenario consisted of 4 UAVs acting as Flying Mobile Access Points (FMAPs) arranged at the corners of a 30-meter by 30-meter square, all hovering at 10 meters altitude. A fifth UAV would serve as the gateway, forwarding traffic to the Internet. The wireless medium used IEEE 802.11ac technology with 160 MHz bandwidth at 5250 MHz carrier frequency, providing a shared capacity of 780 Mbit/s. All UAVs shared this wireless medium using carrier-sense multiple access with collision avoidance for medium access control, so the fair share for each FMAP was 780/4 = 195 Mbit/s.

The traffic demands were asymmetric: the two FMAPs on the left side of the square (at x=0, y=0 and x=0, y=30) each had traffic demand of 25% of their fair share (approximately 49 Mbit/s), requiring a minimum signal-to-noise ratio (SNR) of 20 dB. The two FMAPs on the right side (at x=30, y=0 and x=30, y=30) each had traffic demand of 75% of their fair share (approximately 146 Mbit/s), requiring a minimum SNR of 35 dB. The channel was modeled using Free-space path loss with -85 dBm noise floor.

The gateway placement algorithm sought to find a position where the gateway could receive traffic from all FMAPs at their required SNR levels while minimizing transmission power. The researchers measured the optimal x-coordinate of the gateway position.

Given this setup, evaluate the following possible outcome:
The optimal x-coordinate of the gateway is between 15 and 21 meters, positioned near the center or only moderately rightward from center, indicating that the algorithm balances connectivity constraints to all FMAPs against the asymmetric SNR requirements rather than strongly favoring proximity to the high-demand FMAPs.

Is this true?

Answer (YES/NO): NO